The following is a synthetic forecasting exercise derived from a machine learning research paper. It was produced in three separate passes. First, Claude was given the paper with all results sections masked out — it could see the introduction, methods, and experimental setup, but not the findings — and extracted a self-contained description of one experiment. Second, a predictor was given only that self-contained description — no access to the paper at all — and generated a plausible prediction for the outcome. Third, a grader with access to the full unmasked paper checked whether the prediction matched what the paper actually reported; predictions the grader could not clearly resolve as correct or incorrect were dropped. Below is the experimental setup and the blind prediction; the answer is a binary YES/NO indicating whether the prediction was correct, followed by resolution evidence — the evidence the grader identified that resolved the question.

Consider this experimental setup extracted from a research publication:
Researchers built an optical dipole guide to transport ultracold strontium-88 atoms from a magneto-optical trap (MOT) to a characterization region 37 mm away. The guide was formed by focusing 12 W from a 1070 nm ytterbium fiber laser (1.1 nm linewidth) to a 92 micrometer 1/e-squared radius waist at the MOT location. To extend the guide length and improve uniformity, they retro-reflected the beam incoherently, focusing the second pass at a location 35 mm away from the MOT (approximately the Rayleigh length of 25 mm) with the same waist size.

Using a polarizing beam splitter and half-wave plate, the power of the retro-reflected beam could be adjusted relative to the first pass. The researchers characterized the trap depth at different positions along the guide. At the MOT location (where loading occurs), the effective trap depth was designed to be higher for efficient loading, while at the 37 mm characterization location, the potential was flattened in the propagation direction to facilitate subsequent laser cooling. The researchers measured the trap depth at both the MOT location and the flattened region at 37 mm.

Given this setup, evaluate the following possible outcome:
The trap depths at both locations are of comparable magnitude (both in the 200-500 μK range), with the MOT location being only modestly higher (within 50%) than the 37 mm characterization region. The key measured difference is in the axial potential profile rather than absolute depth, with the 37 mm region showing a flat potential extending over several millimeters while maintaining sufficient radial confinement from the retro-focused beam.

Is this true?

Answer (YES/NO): NO